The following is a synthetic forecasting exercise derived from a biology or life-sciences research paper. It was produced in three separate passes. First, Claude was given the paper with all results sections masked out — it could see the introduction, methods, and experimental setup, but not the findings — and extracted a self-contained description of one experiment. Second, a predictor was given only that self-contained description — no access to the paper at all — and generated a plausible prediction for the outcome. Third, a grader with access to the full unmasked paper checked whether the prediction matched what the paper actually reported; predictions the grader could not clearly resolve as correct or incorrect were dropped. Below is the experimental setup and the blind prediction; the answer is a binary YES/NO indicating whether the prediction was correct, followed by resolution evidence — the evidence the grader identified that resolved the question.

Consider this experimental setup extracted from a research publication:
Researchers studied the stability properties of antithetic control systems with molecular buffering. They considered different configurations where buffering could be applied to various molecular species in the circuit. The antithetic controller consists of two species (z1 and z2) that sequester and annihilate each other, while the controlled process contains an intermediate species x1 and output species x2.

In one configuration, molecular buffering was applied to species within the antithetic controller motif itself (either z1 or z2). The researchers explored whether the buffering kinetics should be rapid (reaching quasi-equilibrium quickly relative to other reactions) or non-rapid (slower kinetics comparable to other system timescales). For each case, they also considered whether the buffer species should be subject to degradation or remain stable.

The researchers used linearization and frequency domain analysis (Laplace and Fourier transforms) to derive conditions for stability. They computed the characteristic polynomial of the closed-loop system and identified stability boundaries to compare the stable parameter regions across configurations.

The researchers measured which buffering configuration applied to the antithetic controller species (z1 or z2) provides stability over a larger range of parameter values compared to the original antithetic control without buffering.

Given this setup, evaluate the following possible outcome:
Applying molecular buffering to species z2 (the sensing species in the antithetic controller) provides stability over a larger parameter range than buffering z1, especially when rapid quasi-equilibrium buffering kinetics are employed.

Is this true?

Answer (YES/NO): NO